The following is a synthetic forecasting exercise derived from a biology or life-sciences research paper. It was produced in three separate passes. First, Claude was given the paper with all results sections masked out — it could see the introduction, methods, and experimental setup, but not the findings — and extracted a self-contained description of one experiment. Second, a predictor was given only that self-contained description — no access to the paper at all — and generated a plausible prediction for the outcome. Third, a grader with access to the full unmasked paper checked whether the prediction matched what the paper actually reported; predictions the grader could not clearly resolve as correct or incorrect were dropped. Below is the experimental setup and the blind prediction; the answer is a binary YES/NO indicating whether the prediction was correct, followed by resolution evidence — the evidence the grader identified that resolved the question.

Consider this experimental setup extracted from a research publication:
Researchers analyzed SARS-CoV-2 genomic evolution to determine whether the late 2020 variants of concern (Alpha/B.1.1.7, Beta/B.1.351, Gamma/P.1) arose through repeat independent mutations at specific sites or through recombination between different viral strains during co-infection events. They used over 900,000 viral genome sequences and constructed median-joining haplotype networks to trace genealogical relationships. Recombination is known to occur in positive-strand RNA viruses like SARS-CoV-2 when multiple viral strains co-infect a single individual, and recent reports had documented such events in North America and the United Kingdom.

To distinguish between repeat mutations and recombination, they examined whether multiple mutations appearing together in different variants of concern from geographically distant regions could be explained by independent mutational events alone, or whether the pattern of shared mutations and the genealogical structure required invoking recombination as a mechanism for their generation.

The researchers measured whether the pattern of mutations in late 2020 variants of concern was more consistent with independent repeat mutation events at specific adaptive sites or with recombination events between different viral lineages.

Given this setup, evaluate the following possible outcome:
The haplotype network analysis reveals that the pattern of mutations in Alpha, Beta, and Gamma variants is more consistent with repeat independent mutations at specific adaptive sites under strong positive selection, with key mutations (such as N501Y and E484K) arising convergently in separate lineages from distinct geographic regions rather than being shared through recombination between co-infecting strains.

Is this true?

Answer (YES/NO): NO